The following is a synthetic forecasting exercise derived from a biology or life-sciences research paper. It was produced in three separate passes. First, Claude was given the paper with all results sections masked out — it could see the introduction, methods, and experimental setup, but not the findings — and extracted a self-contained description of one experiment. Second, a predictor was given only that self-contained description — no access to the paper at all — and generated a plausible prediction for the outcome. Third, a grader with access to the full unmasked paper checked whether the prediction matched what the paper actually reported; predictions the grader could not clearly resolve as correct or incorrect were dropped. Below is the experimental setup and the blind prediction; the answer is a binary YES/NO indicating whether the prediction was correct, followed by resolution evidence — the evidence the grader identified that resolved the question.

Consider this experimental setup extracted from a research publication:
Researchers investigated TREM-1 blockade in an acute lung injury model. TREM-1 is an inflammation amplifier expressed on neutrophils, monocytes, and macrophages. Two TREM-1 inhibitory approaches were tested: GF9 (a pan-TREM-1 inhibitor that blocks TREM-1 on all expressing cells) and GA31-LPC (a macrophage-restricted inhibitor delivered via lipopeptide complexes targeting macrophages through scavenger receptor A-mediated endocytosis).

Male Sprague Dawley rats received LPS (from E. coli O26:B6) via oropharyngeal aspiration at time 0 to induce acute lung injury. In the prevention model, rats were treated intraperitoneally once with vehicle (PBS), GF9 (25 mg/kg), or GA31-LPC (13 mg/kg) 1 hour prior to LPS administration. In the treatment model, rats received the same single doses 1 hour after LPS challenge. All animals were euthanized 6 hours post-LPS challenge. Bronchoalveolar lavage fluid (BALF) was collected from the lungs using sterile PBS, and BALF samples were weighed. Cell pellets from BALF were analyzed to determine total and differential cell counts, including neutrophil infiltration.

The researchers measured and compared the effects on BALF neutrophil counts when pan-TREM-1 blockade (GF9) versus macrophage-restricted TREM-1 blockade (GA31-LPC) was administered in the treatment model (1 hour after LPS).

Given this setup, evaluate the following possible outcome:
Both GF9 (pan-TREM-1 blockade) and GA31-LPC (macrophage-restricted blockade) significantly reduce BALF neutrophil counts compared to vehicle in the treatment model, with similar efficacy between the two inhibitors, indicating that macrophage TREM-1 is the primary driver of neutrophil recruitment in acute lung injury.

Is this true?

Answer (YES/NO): NO